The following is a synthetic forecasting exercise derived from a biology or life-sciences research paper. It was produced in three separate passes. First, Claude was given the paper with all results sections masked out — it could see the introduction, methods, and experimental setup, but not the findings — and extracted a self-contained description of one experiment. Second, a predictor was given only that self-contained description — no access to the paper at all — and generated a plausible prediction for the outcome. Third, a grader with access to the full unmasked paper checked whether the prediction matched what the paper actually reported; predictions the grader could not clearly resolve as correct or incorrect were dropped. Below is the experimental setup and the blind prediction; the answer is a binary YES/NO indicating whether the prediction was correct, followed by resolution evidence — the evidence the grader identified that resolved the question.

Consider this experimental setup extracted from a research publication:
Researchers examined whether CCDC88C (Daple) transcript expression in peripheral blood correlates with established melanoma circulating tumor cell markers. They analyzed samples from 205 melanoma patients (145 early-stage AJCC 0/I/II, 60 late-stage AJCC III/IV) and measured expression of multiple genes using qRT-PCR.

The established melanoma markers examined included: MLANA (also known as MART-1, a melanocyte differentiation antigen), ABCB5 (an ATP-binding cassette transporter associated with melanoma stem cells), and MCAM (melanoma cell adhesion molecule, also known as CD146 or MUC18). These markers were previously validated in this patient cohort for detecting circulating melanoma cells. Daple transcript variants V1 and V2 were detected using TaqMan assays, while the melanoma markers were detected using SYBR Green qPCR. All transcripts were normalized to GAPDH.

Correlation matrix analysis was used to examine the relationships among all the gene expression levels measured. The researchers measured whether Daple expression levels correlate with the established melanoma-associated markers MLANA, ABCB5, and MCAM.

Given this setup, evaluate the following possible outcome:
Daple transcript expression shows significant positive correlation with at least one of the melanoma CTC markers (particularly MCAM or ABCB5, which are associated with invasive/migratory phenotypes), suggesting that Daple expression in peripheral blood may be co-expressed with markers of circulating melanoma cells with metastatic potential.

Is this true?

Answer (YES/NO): NO